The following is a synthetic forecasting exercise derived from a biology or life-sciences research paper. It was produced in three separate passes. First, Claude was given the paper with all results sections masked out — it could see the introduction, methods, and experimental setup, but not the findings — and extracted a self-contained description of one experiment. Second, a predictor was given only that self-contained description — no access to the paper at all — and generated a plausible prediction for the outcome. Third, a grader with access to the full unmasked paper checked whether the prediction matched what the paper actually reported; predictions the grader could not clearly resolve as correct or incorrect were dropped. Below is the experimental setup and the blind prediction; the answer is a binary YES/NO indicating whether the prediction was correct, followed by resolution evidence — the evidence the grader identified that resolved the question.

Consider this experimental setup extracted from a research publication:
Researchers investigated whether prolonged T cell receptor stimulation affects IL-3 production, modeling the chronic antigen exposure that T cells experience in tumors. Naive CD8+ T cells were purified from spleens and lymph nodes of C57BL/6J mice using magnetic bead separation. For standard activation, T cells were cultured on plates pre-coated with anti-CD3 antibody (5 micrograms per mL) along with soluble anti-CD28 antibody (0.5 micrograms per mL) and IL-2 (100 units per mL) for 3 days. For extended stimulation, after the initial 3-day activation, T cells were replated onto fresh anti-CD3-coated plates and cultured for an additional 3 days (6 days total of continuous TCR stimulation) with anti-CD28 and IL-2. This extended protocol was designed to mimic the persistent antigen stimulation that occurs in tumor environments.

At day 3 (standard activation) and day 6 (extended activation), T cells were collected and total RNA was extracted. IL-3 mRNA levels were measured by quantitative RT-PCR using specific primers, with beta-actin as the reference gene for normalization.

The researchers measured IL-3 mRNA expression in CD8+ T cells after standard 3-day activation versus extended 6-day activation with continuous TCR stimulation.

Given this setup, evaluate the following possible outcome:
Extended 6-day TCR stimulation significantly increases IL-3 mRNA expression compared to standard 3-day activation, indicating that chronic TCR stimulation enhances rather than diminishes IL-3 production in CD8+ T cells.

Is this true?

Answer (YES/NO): NO